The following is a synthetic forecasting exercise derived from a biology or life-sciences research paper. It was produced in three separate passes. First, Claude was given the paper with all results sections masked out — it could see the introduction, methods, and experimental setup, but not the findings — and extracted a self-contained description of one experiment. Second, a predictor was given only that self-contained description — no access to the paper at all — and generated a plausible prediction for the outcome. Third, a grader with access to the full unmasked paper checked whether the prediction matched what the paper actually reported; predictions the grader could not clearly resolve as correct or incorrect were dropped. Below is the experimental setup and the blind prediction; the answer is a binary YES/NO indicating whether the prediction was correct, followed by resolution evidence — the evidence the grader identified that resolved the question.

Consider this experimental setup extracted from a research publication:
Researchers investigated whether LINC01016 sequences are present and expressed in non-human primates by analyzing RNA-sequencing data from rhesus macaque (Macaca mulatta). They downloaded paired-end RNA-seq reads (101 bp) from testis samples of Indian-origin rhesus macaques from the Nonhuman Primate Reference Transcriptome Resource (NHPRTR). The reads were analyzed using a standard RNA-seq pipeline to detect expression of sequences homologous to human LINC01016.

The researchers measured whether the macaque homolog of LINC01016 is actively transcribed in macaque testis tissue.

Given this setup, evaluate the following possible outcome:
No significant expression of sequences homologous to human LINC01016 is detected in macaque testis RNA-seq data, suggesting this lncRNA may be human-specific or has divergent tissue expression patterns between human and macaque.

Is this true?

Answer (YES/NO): NO